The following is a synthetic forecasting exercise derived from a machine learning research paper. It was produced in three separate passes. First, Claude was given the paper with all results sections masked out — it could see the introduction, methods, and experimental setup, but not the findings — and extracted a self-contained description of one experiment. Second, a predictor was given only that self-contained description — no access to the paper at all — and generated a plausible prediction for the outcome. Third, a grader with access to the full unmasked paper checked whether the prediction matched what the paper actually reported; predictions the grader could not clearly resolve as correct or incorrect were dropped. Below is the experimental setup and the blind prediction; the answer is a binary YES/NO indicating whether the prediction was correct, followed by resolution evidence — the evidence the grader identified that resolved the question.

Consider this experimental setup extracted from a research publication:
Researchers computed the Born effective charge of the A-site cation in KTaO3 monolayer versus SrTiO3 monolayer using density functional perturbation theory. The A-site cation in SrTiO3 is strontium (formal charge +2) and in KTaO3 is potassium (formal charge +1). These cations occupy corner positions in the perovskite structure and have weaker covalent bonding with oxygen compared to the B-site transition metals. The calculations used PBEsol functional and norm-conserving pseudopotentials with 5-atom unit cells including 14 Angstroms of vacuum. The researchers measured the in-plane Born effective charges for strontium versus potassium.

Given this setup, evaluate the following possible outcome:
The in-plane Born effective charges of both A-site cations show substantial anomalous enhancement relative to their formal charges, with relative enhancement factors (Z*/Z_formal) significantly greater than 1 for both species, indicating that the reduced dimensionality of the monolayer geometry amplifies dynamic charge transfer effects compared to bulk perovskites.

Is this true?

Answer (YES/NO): NO